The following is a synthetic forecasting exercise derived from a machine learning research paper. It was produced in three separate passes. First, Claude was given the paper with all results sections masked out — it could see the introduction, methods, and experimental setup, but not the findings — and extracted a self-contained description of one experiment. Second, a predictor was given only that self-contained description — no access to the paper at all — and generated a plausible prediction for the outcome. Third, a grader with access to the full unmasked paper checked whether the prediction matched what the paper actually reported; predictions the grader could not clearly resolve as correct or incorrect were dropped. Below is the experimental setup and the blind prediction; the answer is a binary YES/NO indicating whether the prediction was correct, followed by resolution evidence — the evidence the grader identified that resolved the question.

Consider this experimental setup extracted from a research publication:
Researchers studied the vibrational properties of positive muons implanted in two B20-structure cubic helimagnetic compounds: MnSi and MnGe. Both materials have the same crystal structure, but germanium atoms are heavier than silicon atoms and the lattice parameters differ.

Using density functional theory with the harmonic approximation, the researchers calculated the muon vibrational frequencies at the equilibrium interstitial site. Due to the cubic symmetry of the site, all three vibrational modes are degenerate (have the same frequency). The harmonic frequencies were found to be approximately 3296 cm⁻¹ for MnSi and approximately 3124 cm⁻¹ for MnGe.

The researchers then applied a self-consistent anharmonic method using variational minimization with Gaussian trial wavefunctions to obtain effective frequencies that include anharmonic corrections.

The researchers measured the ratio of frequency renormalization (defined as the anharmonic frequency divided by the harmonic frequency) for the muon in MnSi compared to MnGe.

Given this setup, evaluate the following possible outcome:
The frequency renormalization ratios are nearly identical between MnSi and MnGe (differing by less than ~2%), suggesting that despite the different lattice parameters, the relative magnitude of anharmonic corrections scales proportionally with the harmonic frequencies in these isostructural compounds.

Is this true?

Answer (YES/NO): YES